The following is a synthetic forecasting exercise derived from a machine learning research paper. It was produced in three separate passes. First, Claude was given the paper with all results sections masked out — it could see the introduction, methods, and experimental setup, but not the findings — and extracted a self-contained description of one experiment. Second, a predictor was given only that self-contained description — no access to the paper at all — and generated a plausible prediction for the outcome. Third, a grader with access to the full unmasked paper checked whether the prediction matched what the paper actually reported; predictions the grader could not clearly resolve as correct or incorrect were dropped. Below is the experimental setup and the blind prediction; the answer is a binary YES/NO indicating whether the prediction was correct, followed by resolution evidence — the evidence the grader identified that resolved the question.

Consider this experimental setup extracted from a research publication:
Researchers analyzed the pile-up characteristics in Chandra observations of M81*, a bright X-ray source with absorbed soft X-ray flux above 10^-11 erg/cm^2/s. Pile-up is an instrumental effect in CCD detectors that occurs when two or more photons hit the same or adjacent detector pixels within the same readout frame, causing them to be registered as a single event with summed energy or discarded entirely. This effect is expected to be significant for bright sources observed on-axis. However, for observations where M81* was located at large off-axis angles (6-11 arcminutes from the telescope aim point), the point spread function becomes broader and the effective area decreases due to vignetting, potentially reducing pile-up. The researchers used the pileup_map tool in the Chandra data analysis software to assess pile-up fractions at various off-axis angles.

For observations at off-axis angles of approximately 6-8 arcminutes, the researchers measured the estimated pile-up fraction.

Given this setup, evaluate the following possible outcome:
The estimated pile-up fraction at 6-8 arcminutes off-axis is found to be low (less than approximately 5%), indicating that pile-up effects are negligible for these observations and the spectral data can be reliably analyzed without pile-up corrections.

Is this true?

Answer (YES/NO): NO